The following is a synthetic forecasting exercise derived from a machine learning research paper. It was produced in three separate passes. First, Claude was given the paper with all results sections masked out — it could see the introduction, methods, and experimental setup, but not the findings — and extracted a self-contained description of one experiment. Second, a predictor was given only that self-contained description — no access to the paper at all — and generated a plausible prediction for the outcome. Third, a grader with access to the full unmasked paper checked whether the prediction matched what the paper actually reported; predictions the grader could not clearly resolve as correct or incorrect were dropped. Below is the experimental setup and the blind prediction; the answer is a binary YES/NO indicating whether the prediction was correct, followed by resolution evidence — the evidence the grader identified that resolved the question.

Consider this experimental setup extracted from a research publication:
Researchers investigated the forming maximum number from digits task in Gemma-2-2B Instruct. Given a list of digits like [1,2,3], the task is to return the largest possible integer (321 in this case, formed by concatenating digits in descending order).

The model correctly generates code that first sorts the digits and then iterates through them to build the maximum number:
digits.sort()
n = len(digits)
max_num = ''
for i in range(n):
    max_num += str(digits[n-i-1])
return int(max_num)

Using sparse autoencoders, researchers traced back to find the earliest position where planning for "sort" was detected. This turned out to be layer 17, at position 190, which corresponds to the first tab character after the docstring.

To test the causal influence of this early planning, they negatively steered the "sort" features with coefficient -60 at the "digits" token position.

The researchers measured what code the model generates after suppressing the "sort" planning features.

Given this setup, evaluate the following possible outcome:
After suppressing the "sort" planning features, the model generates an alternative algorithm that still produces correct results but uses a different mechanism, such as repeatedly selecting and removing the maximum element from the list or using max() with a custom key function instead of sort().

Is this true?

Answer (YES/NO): NO